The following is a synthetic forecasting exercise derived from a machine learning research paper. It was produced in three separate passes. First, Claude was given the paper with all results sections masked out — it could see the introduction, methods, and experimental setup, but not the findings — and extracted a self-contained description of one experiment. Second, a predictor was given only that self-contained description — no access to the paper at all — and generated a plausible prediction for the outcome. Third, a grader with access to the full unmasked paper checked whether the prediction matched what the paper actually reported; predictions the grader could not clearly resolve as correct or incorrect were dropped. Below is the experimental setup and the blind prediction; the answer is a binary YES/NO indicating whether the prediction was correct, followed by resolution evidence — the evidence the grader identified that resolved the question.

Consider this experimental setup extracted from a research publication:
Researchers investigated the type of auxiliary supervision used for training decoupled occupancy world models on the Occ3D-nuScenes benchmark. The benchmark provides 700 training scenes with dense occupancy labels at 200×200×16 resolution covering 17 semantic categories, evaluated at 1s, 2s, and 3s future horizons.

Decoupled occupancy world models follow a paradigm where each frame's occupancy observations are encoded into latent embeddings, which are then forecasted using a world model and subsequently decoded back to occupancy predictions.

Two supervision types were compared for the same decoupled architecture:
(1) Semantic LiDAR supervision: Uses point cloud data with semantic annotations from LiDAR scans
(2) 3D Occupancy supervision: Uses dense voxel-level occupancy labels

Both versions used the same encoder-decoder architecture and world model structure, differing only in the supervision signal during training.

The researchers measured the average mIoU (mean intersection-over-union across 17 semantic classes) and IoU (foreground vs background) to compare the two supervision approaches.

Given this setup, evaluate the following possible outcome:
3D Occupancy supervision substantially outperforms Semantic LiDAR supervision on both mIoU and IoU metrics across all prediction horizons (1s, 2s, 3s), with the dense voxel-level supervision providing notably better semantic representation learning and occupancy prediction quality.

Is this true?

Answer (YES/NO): YES